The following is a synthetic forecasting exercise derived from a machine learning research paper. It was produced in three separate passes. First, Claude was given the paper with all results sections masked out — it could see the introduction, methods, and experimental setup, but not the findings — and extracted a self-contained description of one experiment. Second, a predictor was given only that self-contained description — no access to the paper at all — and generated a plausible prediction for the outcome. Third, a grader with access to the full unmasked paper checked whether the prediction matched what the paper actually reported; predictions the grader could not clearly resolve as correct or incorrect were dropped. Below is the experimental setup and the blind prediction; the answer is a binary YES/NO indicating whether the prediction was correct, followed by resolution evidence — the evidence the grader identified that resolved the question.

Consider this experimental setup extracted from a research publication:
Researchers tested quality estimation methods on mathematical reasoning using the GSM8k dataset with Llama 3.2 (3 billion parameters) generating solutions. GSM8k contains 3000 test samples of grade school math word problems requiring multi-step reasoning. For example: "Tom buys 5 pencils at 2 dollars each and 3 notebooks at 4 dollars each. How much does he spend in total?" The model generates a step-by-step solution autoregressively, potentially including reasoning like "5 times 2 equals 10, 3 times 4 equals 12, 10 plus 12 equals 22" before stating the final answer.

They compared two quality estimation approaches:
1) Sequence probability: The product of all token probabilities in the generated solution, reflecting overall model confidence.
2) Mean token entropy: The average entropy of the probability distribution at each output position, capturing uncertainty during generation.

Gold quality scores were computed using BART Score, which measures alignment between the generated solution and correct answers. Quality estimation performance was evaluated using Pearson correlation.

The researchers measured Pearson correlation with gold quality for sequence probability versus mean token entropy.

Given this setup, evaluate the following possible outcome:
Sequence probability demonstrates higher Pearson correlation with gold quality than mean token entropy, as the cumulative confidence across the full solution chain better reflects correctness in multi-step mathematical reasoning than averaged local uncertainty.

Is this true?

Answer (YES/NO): NO